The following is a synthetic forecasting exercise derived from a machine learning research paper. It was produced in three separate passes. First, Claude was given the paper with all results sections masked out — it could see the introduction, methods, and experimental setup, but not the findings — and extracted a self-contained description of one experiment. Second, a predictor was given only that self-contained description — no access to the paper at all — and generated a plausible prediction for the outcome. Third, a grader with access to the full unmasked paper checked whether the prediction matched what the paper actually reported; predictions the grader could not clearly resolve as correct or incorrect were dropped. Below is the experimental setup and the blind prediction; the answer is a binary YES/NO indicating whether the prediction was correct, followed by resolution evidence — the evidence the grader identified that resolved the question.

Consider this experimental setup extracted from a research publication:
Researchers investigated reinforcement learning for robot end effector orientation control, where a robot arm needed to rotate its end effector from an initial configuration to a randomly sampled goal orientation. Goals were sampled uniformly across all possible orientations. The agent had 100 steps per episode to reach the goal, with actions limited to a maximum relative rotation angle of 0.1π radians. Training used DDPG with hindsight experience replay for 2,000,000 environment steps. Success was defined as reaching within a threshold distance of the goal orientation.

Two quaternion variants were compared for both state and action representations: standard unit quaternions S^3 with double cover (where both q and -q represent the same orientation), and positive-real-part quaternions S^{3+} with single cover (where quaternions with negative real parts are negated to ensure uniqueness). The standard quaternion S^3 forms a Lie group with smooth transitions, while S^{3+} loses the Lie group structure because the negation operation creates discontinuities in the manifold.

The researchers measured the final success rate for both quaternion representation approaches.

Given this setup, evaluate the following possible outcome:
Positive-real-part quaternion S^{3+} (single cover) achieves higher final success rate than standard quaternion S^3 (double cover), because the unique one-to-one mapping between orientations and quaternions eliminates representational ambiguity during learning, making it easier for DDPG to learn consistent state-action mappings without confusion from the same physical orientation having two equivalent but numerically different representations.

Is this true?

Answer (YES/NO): YES